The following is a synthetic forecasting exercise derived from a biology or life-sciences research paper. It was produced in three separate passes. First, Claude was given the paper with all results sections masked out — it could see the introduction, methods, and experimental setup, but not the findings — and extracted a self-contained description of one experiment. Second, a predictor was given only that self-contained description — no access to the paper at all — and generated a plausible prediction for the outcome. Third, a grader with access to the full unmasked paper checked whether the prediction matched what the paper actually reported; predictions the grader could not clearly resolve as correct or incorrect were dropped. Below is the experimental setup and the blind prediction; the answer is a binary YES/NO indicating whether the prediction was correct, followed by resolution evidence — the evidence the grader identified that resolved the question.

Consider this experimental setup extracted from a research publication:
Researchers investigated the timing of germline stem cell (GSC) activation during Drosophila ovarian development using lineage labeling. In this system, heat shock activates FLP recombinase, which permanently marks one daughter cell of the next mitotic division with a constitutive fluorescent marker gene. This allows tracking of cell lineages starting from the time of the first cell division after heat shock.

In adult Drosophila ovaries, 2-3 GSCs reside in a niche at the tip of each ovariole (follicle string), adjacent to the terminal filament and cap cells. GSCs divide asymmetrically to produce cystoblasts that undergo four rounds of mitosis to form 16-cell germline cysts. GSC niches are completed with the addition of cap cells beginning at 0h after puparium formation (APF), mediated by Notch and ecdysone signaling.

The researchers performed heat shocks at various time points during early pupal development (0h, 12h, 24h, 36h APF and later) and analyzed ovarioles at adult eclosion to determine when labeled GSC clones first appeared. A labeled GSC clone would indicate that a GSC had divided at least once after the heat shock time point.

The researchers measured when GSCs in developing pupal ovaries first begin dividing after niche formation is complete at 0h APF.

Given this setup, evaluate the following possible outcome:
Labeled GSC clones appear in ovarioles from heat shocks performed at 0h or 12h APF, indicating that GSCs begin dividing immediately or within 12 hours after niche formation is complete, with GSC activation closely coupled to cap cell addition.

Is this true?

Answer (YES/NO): NO